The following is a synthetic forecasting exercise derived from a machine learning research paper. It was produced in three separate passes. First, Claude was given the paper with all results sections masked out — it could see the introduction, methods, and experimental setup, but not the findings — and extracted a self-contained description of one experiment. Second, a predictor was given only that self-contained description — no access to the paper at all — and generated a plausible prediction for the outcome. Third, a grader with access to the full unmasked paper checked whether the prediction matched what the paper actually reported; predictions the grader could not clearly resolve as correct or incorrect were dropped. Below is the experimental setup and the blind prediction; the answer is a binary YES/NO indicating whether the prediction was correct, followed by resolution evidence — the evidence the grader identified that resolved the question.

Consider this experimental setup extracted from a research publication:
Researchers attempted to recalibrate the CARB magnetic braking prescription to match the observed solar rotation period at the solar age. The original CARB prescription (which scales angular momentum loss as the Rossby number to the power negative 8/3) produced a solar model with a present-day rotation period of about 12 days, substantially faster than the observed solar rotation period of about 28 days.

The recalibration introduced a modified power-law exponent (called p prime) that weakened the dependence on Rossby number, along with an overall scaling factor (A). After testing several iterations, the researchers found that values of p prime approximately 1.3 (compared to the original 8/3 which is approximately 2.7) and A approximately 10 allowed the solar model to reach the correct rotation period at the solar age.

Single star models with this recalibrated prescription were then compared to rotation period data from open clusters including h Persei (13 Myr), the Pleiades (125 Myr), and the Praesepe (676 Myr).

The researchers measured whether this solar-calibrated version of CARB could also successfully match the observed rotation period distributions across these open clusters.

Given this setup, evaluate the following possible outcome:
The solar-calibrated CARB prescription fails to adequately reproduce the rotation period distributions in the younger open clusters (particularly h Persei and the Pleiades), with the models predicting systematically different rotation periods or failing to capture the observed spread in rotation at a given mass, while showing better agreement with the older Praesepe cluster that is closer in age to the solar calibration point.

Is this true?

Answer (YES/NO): NO